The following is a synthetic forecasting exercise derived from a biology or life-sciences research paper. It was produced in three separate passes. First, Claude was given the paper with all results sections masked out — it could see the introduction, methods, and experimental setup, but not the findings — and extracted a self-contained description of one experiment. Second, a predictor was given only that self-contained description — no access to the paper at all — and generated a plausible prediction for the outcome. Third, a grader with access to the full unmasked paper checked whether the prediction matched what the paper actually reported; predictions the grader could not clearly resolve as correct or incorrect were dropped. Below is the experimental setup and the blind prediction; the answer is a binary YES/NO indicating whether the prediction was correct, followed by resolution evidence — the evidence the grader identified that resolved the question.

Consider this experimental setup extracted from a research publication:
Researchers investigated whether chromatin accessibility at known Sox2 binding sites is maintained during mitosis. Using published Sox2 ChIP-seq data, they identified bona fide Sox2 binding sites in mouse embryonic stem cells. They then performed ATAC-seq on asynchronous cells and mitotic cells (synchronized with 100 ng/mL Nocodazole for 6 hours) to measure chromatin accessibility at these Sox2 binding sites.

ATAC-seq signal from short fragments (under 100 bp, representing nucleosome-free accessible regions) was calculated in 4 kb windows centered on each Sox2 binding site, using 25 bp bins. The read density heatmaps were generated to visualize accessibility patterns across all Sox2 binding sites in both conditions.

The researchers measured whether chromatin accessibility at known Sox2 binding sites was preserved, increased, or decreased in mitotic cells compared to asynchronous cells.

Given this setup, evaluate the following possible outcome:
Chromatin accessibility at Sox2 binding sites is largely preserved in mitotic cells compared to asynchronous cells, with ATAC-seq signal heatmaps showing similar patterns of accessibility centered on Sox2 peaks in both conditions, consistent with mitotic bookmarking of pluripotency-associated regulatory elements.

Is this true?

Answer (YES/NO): YES